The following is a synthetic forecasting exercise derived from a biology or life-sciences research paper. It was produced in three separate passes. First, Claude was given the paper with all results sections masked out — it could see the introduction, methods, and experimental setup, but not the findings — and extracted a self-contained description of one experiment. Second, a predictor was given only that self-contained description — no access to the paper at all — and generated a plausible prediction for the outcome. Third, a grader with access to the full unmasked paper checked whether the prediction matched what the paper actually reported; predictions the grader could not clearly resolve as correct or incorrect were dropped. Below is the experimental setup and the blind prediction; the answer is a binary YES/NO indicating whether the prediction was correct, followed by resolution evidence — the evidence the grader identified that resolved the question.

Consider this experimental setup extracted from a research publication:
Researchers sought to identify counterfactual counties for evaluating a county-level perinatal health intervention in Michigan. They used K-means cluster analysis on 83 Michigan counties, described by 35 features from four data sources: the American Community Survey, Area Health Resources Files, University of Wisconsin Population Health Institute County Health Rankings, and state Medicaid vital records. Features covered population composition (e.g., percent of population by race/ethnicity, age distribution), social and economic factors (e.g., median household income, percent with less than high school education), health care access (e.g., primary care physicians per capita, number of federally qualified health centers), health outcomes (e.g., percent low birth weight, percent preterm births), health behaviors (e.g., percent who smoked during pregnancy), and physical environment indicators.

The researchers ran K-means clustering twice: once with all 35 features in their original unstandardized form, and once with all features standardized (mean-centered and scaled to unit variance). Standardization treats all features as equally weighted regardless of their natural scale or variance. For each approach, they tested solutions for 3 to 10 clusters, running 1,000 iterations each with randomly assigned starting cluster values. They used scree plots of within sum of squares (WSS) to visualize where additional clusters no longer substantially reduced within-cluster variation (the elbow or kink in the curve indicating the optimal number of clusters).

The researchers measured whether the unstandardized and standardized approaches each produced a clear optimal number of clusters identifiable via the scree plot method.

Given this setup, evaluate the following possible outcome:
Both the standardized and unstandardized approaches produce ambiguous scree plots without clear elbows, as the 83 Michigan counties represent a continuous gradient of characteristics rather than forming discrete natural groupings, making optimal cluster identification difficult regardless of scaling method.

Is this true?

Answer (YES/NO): NO